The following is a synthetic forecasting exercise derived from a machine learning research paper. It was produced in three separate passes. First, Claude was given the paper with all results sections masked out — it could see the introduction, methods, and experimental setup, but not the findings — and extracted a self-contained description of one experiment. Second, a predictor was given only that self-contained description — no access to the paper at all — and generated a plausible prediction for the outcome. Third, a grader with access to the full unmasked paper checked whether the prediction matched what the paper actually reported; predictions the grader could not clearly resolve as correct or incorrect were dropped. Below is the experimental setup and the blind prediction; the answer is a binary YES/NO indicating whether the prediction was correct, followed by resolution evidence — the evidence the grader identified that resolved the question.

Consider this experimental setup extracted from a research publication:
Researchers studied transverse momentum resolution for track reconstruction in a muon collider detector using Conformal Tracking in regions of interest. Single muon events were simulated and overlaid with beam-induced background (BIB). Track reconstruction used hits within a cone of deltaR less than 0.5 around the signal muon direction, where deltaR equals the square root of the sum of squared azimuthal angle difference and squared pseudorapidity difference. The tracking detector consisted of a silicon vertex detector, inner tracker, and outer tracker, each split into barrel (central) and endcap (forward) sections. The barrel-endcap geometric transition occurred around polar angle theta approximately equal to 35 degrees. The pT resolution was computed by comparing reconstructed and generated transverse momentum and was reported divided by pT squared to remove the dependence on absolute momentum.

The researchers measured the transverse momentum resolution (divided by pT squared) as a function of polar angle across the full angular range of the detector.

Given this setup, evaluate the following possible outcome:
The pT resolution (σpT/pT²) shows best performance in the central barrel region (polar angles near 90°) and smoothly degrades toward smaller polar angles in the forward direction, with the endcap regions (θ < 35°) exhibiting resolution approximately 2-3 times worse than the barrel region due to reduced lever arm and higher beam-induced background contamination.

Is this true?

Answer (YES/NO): NO